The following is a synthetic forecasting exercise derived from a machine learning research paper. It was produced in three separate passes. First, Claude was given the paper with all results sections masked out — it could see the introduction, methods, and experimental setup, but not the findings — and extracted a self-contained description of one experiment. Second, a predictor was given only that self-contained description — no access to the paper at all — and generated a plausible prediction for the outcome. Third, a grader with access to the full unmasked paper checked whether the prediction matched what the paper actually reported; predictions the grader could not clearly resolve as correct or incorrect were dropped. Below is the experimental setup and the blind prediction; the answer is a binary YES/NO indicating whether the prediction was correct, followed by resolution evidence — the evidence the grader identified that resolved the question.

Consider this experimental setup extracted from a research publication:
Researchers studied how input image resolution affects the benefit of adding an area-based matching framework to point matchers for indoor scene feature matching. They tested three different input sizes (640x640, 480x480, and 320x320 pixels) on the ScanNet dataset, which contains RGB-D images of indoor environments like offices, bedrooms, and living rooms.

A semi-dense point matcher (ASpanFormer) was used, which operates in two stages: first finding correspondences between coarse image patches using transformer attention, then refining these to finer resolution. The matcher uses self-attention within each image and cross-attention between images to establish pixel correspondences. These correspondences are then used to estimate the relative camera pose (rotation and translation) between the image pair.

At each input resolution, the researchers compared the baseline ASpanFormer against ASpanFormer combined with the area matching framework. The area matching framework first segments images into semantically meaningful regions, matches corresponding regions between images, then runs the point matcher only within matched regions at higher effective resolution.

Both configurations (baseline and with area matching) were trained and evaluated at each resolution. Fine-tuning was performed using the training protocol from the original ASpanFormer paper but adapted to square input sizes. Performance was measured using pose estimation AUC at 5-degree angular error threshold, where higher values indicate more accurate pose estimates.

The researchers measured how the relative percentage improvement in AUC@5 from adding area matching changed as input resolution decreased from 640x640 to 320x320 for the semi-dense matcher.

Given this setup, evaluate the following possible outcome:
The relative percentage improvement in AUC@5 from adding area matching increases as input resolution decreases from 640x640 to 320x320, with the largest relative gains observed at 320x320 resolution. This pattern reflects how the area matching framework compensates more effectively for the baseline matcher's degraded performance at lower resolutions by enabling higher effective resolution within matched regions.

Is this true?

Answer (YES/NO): NO